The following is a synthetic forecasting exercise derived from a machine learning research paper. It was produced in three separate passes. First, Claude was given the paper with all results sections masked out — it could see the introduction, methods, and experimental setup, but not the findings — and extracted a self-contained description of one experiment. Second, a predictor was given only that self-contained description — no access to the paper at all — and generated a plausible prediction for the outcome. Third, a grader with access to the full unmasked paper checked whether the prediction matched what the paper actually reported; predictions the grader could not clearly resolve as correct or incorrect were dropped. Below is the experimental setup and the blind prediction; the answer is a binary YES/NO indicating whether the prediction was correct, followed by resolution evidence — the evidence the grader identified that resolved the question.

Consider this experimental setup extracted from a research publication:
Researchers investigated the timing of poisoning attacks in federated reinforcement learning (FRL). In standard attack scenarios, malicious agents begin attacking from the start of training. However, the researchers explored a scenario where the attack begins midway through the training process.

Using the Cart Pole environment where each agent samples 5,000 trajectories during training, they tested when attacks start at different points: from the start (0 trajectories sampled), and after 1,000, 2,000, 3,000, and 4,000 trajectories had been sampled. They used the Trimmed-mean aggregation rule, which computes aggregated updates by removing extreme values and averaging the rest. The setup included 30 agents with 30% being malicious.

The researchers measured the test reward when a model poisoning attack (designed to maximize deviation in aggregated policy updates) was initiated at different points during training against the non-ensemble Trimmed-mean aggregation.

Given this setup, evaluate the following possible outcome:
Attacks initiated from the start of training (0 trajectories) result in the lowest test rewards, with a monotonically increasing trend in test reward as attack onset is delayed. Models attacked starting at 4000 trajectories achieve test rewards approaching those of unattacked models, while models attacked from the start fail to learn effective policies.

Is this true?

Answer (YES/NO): NO